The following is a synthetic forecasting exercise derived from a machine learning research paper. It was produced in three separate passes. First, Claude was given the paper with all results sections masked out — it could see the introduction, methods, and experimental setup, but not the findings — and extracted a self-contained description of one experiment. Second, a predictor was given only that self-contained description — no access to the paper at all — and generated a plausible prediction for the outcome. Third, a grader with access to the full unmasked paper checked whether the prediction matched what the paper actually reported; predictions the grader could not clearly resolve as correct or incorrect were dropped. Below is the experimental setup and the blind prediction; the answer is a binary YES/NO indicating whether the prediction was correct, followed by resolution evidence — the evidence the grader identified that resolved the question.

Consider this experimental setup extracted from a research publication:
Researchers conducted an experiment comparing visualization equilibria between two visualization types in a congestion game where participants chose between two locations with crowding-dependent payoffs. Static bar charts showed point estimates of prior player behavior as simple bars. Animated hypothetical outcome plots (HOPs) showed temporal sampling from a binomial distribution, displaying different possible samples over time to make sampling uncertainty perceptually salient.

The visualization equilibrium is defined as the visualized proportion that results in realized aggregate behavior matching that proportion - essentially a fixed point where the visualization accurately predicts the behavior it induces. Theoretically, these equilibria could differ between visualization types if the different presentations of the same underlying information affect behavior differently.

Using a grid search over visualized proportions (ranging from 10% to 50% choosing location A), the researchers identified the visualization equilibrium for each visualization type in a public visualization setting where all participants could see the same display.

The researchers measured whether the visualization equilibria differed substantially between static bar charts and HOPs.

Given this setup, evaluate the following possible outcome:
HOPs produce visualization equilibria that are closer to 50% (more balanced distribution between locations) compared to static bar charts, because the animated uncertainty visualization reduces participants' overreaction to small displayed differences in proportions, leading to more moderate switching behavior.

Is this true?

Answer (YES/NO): NO